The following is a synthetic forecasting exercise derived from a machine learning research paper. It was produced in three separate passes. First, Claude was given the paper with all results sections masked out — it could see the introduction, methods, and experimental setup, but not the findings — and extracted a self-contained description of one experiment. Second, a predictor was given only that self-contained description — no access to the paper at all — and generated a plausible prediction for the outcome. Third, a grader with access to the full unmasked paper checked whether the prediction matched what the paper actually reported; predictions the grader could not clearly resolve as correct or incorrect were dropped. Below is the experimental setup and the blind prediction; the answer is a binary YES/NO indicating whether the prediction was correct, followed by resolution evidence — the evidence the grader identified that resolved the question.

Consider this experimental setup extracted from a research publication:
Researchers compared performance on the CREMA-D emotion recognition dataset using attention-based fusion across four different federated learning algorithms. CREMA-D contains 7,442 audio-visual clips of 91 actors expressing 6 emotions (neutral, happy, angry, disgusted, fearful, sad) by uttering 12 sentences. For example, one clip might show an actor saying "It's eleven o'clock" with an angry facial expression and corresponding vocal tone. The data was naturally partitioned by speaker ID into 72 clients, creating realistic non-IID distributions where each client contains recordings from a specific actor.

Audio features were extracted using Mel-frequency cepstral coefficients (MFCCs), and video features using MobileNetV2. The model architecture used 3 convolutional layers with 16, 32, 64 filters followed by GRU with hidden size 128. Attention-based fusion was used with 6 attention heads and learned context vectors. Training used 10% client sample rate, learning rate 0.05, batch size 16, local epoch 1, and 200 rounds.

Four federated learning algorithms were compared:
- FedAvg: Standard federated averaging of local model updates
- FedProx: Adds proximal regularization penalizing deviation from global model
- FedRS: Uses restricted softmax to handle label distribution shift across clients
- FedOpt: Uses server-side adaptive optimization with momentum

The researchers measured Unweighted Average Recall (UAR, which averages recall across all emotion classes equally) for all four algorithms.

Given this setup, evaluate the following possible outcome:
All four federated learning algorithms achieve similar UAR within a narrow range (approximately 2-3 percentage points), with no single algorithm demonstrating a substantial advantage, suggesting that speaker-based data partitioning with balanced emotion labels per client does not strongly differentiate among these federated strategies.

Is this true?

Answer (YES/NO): YES